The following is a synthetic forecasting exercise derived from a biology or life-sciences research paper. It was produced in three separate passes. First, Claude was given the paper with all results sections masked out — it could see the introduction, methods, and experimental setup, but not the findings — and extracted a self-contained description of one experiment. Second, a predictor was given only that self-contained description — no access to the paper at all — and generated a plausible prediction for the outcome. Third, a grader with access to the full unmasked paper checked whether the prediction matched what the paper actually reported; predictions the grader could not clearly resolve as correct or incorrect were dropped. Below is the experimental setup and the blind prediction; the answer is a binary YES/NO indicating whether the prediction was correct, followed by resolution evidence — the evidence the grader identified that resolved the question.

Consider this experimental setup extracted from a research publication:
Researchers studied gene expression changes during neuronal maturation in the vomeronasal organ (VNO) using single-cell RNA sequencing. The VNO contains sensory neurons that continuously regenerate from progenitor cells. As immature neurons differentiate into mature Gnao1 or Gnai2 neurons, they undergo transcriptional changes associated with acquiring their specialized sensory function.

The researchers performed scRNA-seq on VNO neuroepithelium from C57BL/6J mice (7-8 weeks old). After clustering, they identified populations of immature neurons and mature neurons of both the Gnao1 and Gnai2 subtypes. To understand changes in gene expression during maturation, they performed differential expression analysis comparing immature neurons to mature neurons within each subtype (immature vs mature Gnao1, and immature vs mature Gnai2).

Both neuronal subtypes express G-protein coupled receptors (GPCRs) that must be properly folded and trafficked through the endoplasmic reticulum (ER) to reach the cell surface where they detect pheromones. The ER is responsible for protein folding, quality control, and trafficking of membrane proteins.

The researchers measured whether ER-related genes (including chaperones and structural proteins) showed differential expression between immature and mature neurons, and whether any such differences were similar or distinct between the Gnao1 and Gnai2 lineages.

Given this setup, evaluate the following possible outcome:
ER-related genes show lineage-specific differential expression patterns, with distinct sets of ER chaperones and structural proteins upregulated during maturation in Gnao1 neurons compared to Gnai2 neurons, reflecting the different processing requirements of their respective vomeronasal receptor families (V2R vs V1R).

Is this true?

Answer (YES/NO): NO